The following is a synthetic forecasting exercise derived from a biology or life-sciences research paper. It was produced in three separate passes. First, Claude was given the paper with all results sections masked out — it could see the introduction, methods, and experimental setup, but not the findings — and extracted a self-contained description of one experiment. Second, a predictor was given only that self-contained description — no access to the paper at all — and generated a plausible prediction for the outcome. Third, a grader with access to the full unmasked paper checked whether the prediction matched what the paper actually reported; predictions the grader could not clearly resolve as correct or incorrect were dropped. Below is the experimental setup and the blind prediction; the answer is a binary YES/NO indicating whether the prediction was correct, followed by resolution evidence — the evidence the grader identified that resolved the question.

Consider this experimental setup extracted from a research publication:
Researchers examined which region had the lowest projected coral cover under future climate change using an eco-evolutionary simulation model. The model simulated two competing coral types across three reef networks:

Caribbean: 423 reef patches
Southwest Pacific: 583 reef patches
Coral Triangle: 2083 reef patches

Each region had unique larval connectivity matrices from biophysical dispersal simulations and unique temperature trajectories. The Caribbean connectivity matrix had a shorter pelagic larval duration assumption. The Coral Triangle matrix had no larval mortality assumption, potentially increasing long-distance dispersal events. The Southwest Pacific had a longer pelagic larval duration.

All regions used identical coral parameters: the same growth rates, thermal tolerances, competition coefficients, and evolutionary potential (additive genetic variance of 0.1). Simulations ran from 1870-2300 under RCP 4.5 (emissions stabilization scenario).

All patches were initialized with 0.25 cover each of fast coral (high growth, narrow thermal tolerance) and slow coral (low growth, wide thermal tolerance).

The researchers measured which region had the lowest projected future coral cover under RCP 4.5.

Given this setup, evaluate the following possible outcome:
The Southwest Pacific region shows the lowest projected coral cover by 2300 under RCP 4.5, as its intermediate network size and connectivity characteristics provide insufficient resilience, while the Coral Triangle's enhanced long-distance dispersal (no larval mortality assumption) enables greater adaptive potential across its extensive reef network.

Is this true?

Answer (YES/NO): NO